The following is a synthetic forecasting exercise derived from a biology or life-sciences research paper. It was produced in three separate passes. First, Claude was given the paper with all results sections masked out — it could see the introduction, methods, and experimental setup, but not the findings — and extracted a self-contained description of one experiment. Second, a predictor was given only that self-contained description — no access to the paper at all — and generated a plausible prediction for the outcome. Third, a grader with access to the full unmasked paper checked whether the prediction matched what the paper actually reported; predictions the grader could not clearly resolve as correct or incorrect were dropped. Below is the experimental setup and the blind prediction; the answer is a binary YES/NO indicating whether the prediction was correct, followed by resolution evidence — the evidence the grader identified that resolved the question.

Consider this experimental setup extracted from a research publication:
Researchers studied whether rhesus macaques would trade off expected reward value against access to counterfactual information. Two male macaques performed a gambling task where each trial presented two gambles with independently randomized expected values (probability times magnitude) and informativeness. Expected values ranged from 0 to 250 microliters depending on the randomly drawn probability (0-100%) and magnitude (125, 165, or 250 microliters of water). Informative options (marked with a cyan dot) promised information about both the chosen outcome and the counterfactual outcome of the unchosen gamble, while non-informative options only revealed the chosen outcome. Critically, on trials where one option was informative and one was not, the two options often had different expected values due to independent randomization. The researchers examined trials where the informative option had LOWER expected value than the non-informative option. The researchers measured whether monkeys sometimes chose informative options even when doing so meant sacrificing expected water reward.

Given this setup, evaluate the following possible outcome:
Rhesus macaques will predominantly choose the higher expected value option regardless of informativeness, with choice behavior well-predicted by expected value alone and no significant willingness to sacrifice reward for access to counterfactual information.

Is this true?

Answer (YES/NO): NO